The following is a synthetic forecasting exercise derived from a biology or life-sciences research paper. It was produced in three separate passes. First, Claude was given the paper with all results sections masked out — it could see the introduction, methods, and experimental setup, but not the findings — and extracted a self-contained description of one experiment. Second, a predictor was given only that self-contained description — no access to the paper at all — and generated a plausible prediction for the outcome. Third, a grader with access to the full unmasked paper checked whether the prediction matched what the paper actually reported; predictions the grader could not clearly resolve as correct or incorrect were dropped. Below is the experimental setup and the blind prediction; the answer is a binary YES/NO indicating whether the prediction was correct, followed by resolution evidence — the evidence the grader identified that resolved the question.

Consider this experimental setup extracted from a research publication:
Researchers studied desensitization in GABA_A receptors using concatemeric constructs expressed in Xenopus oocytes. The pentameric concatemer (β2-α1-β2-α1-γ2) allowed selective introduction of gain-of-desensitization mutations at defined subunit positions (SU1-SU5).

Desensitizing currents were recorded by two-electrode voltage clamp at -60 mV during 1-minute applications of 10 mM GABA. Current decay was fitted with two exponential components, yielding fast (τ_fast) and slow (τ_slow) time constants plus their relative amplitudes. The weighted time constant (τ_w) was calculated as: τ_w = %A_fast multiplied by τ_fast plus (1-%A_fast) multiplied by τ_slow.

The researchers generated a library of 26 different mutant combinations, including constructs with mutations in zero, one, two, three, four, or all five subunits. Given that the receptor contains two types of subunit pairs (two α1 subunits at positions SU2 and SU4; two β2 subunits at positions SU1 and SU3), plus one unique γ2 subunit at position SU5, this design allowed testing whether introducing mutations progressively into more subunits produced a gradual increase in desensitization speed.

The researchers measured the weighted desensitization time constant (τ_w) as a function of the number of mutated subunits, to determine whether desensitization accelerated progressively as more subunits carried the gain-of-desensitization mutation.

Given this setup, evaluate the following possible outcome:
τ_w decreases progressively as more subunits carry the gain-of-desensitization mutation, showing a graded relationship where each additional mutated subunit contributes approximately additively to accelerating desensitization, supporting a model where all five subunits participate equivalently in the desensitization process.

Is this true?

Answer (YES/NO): NO